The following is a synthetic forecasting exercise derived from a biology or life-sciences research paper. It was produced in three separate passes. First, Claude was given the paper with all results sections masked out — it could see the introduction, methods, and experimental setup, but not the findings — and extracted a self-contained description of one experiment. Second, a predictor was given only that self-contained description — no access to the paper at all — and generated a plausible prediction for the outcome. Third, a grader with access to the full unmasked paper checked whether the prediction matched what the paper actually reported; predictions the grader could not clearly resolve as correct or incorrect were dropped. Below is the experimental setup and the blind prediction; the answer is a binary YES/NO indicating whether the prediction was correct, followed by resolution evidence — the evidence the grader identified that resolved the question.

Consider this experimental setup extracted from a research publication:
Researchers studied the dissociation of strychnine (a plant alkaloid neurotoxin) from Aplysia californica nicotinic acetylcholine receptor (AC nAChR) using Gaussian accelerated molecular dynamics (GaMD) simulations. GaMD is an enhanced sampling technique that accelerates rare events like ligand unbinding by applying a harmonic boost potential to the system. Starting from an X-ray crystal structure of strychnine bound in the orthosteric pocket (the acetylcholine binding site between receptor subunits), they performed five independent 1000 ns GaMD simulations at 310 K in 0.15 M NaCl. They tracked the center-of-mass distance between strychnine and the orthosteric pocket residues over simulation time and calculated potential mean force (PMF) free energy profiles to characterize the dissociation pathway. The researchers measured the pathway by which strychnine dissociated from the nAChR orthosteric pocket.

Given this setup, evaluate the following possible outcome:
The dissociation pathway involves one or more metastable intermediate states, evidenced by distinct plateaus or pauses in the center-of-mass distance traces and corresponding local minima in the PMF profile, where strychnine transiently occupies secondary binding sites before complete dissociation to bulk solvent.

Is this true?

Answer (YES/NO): YES